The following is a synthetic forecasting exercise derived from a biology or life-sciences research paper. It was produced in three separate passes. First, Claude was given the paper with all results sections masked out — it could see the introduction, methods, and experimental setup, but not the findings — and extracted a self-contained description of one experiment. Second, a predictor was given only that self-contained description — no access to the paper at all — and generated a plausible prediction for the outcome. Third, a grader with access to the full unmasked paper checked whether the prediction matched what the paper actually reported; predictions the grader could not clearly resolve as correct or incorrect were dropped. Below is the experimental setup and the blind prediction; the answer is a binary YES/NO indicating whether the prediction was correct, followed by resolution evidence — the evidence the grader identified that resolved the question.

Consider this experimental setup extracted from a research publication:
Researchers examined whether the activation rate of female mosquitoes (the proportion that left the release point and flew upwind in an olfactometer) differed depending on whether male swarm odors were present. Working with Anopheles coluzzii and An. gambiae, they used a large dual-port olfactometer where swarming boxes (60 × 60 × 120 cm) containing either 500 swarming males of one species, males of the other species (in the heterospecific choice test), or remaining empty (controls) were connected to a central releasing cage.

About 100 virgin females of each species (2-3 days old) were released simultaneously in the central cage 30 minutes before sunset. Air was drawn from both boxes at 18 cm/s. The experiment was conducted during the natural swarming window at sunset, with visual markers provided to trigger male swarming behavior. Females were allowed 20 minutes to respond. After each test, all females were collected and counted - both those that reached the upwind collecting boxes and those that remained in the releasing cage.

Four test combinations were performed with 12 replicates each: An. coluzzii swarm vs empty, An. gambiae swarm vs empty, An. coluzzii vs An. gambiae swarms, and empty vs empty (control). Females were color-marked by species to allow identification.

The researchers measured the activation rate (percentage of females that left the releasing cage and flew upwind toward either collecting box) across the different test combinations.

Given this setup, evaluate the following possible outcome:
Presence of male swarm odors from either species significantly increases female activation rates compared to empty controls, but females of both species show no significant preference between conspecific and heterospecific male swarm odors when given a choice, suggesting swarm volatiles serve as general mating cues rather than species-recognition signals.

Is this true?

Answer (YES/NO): NO